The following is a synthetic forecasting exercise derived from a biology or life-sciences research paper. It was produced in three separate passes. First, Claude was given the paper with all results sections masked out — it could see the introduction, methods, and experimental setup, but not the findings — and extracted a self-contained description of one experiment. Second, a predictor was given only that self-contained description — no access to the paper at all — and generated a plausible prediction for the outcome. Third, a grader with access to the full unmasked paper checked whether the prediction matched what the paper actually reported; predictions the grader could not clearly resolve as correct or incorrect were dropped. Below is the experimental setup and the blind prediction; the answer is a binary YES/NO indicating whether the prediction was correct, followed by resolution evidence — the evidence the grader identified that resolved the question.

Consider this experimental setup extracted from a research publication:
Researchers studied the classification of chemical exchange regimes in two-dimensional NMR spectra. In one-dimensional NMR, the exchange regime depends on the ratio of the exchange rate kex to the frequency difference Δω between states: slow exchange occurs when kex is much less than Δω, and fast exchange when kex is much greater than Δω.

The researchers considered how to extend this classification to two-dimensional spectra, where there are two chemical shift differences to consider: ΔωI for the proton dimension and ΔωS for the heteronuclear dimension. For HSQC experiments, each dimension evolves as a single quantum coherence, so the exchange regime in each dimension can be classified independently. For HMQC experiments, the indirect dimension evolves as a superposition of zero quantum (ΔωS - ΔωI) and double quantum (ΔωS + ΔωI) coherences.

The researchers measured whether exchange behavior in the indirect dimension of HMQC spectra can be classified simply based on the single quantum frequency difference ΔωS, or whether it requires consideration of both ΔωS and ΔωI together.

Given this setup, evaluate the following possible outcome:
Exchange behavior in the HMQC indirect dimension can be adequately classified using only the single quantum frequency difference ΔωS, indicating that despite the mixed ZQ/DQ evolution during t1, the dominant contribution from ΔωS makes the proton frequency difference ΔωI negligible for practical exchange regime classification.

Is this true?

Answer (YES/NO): NO